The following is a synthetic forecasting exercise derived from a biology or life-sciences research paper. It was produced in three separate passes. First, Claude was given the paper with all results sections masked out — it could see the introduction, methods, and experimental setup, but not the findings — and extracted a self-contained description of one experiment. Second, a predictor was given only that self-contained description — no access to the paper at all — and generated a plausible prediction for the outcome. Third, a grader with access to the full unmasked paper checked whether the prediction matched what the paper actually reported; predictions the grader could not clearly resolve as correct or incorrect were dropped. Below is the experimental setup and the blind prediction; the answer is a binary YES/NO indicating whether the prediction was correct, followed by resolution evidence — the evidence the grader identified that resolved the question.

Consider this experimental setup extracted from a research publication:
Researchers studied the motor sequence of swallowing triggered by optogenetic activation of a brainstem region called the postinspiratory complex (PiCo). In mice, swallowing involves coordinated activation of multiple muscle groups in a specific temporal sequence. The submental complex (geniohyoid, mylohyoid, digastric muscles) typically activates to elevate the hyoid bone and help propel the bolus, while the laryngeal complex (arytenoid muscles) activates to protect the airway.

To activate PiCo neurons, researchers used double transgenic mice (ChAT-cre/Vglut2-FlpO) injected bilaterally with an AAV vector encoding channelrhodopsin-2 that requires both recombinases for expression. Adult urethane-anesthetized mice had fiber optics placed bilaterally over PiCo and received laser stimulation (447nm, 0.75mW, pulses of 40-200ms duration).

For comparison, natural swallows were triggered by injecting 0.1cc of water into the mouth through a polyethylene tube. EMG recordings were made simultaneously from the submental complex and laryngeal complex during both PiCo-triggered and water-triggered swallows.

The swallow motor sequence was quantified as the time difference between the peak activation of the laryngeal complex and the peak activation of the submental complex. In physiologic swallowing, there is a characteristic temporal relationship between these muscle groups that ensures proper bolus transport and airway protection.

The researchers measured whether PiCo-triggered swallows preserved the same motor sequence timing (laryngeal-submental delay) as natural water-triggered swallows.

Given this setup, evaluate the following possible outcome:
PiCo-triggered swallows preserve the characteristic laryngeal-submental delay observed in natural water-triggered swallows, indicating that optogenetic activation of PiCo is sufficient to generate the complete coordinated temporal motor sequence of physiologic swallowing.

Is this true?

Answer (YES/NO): YES